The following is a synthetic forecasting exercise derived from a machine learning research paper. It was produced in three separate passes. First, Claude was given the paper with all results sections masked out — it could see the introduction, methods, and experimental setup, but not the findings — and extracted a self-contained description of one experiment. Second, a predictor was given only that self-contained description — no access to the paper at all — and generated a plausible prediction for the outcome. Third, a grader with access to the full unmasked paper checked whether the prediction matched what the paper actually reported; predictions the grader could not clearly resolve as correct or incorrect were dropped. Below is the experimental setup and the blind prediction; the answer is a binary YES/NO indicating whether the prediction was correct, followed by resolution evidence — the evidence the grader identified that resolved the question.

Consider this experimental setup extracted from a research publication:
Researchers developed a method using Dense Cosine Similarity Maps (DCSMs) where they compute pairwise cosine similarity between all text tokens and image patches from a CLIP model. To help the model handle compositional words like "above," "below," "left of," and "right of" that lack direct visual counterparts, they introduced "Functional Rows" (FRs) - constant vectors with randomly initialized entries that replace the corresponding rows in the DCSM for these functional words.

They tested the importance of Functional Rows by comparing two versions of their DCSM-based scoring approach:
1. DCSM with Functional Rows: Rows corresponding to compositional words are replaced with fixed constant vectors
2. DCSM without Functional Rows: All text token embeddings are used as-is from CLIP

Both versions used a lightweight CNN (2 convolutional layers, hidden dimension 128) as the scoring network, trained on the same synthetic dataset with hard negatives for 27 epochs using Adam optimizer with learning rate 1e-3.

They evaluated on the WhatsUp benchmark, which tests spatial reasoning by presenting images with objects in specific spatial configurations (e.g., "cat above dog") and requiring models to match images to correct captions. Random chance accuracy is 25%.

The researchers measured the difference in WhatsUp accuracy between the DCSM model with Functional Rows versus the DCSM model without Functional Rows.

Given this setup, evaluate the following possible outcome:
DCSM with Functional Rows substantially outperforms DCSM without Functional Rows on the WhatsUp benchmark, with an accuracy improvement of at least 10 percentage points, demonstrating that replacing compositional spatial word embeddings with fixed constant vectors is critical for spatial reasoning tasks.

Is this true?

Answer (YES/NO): YES